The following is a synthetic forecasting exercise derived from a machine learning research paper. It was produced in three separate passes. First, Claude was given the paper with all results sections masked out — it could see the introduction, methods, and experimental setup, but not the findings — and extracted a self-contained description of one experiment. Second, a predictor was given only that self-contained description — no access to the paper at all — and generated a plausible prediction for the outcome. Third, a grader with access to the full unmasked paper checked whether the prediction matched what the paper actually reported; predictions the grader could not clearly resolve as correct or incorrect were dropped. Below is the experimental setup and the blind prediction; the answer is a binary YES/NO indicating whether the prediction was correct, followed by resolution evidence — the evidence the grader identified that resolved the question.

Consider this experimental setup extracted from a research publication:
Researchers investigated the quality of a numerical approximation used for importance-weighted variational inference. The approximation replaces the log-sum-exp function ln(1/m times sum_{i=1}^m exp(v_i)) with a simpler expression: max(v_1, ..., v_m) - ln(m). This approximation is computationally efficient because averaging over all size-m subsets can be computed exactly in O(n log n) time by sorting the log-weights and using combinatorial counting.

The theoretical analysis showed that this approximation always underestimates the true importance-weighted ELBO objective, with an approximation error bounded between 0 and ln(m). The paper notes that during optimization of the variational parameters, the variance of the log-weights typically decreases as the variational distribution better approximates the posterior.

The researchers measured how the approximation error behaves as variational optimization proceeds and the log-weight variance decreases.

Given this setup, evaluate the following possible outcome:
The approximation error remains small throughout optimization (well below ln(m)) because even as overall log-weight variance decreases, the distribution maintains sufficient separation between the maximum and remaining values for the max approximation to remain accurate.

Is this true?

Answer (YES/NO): NO